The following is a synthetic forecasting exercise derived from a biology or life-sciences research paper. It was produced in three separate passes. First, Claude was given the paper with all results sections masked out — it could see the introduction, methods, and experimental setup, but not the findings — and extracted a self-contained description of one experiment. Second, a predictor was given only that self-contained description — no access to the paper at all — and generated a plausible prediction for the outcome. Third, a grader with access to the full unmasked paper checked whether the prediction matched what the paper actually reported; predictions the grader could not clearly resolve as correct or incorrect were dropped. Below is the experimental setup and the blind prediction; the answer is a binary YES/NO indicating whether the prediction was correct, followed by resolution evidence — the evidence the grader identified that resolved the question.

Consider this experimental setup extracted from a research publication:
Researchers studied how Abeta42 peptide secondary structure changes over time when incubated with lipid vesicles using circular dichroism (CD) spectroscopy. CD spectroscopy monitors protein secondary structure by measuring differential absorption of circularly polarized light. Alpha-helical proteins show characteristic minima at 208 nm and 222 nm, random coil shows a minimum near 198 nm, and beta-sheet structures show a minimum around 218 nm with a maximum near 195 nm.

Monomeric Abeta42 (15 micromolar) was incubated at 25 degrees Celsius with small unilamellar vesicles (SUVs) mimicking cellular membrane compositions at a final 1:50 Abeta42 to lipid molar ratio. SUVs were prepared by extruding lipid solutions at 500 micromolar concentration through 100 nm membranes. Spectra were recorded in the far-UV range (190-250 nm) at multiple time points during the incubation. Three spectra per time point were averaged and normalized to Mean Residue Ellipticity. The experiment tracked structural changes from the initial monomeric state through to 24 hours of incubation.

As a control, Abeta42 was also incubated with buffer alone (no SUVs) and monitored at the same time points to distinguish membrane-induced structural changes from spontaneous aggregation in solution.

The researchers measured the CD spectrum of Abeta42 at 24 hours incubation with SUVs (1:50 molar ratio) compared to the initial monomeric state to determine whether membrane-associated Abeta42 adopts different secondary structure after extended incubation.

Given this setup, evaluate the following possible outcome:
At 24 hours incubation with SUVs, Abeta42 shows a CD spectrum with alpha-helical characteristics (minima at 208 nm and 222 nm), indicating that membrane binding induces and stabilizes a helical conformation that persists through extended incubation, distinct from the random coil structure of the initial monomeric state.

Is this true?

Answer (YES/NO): NO